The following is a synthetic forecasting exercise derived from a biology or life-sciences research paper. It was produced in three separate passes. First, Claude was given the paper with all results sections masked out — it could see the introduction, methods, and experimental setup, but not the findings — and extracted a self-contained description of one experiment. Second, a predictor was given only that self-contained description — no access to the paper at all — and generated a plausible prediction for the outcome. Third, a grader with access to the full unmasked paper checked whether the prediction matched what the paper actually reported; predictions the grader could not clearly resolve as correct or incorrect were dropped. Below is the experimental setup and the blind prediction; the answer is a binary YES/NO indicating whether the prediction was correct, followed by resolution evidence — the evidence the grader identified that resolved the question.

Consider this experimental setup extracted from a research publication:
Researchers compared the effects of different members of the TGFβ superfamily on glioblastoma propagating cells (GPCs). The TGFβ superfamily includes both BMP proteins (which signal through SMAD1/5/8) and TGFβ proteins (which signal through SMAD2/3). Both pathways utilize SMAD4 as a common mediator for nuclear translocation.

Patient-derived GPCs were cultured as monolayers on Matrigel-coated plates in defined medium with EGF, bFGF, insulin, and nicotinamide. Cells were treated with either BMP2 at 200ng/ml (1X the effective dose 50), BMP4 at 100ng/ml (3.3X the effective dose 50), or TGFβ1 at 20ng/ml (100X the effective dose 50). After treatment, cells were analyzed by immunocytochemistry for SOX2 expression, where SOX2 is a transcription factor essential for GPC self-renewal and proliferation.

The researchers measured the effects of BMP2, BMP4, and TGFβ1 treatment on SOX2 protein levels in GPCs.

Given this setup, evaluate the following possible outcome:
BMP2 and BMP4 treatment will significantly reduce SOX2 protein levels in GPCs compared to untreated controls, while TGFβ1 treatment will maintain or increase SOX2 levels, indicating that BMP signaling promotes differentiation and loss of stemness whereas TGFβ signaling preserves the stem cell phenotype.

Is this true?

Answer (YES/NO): YES